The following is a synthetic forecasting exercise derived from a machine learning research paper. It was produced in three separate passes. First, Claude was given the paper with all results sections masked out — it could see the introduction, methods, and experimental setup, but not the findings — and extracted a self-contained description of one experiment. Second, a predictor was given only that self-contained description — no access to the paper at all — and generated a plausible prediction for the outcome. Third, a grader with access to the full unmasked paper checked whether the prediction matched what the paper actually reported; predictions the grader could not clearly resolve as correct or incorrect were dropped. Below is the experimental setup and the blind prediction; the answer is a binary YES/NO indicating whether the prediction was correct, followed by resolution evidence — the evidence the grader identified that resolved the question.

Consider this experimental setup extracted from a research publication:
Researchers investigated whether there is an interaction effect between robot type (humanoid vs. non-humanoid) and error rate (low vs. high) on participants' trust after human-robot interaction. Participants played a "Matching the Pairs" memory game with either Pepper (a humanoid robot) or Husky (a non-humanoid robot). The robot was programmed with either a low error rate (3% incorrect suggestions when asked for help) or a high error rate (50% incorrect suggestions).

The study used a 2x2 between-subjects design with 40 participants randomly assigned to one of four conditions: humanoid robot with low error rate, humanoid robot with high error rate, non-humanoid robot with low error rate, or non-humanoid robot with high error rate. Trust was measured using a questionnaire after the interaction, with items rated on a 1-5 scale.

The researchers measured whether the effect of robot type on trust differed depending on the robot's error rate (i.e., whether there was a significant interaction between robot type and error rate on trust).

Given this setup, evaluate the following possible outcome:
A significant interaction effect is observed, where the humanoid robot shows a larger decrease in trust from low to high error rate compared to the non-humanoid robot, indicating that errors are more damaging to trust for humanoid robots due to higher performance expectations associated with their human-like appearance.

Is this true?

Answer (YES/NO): NO